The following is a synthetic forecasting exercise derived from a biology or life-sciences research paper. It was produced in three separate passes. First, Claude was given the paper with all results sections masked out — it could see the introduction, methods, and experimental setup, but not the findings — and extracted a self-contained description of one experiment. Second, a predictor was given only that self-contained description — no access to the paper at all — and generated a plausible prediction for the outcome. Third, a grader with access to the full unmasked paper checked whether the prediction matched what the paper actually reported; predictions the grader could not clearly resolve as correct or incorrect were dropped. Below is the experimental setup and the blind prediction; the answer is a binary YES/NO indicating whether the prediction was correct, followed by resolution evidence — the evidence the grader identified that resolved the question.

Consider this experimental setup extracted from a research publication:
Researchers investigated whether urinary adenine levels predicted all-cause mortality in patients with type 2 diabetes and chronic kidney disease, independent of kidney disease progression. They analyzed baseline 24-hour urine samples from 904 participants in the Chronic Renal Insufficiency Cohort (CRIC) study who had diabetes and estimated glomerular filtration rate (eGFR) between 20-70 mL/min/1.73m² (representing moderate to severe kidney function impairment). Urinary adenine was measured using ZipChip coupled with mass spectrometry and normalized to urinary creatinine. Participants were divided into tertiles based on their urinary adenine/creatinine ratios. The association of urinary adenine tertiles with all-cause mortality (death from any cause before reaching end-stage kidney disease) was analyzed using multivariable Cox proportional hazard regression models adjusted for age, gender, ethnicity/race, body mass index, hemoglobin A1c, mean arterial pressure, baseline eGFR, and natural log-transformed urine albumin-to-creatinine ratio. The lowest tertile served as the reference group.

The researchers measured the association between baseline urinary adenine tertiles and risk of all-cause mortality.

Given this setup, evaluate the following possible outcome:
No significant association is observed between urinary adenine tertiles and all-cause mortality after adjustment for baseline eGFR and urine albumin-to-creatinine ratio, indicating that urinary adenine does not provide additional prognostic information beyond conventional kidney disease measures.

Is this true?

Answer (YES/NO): NO